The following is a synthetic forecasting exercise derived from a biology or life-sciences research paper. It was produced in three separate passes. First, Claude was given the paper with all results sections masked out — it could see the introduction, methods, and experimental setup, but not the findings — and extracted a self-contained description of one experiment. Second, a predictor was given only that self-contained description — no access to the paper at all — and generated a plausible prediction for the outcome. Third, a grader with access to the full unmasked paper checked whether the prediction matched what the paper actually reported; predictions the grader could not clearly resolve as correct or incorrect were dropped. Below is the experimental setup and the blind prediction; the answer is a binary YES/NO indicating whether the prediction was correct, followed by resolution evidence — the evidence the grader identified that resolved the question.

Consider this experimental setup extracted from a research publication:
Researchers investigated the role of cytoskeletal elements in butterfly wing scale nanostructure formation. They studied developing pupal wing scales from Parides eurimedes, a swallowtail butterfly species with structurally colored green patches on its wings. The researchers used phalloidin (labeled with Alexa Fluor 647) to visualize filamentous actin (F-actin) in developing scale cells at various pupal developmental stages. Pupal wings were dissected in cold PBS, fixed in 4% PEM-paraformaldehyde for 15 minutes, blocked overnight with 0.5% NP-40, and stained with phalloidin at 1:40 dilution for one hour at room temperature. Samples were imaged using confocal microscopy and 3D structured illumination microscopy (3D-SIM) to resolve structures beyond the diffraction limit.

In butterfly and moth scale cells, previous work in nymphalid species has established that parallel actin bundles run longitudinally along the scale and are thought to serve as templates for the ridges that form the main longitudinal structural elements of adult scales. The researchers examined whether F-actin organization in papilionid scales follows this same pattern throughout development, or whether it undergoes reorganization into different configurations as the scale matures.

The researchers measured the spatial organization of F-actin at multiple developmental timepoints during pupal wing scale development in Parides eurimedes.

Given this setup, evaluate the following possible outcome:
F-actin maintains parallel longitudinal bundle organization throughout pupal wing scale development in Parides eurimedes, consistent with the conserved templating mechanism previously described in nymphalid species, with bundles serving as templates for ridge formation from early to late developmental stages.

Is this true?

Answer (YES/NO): NO